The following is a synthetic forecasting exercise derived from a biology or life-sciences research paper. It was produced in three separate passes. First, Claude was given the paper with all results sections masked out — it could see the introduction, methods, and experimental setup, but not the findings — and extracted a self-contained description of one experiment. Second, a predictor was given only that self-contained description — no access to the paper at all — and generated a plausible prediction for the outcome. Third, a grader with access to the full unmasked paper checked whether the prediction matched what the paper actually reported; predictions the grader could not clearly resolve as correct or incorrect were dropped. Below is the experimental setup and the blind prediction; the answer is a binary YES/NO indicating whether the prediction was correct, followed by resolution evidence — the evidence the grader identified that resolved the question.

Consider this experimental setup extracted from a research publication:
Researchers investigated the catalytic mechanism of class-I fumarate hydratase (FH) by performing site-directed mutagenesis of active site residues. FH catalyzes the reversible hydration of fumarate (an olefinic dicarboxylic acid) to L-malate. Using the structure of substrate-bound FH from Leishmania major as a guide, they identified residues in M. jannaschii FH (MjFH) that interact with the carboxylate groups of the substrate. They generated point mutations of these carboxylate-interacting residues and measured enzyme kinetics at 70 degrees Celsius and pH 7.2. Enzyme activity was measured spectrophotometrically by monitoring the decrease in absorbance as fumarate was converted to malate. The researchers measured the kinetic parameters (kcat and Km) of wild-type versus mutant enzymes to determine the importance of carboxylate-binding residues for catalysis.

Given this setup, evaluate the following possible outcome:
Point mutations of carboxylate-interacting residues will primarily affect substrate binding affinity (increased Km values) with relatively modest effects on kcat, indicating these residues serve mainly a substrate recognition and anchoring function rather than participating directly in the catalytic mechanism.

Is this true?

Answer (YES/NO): NO